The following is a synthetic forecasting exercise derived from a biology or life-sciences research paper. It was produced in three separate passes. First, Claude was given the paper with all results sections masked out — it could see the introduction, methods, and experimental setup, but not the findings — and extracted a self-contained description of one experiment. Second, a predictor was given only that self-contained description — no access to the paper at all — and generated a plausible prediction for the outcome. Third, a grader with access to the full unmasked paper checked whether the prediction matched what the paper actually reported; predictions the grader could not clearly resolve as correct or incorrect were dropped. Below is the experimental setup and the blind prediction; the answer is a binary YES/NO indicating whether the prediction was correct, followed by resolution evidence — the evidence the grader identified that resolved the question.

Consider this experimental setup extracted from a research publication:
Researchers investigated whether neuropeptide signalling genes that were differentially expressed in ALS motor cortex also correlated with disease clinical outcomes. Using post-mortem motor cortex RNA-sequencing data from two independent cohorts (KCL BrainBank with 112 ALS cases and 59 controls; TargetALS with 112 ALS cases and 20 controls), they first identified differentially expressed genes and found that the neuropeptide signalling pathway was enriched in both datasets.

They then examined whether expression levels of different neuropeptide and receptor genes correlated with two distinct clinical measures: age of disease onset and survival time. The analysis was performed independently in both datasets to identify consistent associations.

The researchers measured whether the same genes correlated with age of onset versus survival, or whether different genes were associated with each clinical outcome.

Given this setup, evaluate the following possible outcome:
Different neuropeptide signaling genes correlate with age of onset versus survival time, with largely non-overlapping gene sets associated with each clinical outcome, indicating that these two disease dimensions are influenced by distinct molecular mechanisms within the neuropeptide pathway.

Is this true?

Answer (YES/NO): YES